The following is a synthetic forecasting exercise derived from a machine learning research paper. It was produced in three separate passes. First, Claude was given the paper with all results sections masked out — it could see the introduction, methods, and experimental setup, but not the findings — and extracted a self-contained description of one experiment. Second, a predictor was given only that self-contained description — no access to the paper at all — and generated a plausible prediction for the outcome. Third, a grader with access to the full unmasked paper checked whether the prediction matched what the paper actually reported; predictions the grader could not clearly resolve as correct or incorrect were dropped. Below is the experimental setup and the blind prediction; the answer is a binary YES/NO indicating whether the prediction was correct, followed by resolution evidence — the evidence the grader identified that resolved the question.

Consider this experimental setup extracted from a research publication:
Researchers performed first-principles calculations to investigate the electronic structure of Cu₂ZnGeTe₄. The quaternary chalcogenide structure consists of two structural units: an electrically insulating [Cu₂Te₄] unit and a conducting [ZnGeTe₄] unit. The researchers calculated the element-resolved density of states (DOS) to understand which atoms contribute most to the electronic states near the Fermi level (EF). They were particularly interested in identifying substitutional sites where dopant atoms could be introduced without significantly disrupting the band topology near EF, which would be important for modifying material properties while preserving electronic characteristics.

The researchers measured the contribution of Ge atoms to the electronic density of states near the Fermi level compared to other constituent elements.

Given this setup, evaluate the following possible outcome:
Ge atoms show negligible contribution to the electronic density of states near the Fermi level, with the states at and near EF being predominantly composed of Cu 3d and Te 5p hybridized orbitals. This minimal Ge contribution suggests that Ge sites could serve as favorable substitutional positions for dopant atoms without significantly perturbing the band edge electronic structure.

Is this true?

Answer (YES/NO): NO